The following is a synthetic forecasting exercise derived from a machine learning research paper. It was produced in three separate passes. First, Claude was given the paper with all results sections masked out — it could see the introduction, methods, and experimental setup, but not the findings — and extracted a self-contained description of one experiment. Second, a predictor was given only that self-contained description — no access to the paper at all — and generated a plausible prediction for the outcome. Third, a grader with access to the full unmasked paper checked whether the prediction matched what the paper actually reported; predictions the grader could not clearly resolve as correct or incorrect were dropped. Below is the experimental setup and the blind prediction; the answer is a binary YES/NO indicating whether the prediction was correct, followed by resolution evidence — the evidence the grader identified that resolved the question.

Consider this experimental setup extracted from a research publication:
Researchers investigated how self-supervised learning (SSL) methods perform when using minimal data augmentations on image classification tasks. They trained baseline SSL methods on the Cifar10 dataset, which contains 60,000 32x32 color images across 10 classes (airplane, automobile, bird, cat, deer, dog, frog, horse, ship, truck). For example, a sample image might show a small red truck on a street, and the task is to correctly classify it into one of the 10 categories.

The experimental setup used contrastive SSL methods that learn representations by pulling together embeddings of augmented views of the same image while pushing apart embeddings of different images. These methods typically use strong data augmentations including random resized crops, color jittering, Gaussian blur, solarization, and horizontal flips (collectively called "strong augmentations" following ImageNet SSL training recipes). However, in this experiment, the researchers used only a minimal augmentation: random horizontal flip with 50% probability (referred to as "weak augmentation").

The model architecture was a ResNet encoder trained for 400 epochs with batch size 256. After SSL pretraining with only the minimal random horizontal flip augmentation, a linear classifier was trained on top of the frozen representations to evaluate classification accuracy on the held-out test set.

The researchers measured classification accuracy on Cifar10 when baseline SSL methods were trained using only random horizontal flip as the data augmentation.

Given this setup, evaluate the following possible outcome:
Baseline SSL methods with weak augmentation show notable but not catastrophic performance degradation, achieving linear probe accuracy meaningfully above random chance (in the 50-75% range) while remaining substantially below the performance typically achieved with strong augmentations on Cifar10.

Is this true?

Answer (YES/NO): NO